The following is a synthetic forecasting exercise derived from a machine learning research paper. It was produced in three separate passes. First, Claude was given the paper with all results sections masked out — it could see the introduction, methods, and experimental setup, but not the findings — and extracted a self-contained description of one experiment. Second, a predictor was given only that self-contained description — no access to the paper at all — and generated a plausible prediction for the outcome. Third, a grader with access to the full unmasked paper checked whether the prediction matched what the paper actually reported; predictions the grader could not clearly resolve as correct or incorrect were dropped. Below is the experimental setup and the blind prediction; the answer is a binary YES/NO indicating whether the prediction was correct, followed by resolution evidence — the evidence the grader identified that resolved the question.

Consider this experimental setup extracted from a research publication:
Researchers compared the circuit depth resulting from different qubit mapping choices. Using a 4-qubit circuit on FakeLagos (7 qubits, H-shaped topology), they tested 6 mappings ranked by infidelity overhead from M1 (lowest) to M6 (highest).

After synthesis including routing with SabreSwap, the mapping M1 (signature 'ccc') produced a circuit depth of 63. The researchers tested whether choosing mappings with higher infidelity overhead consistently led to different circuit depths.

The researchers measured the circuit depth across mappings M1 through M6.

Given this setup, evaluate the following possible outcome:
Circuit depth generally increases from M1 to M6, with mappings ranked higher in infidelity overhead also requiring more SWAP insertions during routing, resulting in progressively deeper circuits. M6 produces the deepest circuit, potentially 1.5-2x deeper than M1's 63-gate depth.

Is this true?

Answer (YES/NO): NO